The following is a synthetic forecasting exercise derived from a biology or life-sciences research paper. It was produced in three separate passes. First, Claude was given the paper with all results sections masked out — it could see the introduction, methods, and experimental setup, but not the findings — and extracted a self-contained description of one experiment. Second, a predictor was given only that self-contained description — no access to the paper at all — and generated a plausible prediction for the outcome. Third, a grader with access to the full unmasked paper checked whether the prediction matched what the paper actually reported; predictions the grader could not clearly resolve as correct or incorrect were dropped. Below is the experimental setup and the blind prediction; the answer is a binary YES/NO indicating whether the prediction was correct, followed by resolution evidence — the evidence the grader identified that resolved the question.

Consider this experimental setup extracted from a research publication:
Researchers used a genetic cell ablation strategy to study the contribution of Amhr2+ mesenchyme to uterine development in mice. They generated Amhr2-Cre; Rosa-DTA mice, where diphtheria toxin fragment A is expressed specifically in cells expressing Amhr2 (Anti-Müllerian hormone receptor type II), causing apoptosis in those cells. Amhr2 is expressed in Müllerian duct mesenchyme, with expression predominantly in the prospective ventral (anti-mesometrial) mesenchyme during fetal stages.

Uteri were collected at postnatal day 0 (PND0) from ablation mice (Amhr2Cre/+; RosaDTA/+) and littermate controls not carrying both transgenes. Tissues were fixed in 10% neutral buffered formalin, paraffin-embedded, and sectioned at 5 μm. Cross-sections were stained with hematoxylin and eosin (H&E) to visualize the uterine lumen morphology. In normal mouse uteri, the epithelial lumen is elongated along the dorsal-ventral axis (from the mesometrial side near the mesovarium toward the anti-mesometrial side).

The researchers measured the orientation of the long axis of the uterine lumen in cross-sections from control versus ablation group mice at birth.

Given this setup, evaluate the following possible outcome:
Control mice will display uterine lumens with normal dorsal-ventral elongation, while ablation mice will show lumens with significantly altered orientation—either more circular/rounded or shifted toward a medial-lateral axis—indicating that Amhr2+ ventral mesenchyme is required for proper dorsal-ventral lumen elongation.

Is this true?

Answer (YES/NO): YES